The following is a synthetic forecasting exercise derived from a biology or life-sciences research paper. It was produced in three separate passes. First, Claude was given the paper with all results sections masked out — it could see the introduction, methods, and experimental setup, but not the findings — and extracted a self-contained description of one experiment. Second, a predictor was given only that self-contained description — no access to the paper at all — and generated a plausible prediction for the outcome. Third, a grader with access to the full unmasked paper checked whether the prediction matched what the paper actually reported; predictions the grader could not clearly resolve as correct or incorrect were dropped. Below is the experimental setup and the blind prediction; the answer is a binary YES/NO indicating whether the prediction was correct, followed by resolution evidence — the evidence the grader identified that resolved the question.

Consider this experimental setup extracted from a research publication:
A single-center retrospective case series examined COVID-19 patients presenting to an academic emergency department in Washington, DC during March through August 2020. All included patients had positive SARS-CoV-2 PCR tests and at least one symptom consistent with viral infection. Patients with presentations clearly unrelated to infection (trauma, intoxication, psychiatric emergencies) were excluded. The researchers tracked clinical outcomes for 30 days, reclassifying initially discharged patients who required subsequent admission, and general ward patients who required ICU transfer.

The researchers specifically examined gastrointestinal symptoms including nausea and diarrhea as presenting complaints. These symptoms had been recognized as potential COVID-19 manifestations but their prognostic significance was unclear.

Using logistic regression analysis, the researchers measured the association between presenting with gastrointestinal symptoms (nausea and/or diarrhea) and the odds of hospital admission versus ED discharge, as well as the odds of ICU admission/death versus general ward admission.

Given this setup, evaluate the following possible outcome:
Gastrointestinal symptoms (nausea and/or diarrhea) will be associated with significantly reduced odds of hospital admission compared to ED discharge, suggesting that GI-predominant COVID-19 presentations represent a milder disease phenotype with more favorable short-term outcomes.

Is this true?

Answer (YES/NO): NO